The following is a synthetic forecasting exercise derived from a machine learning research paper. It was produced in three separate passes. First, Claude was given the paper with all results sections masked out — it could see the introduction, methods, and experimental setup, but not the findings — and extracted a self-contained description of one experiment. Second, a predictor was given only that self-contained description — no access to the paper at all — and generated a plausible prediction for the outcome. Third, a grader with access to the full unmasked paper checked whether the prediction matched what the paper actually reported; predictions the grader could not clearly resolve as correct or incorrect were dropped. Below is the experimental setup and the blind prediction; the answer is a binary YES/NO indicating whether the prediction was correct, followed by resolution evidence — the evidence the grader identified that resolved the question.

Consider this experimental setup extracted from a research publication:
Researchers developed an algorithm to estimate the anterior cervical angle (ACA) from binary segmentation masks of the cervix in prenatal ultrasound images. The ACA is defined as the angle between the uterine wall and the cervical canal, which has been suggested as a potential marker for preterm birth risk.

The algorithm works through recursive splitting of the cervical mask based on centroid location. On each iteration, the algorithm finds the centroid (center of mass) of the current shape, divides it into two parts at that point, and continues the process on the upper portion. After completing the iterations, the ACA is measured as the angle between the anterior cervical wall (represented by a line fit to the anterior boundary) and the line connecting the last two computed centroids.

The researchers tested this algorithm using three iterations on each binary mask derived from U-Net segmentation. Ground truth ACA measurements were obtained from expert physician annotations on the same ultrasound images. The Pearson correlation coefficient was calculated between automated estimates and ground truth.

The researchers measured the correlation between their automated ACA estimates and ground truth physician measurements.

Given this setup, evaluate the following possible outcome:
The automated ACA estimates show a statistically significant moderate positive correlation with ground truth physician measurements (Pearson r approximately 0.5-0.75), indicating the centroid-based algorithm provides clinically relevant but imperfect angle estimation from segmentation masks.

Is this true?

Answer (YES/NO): YES